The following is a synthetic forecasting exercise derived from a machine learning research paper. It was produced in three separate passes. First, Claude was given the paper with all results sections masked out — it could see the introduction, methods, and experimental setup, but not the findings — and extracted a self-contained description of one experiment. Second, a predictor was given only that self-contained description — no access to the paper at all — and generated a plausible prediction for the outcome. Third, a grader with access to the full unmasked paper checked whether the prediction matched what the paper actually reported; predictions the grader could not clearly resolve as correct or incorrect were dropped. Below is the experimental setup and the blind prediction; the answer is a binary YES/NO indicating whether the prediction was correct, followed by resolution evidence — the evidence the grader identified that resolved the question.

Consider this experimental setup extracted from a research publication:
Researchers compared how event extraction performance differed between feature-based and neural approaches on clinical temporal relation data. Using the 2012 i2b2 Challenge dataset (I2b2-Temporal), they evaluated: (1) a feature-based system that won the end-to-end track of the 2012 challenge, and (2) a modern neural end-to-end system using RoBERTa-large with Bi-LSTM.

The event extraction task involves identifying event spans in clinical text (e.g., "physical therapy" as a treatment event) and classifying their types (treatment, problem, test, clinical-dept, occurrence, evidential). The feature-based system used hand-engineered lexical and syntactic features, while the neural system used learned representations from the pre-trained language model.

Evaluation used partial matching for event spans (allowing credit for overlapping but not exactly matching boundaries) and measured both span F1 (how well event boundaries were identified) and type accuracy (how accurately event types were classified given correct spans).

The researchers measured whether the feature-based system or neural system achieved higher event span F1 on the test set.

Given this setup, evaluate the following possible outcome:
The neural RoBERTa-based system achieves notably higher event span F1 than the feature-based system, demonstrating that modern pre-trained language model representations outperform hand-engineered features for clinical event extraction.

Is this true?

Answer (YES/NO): NO